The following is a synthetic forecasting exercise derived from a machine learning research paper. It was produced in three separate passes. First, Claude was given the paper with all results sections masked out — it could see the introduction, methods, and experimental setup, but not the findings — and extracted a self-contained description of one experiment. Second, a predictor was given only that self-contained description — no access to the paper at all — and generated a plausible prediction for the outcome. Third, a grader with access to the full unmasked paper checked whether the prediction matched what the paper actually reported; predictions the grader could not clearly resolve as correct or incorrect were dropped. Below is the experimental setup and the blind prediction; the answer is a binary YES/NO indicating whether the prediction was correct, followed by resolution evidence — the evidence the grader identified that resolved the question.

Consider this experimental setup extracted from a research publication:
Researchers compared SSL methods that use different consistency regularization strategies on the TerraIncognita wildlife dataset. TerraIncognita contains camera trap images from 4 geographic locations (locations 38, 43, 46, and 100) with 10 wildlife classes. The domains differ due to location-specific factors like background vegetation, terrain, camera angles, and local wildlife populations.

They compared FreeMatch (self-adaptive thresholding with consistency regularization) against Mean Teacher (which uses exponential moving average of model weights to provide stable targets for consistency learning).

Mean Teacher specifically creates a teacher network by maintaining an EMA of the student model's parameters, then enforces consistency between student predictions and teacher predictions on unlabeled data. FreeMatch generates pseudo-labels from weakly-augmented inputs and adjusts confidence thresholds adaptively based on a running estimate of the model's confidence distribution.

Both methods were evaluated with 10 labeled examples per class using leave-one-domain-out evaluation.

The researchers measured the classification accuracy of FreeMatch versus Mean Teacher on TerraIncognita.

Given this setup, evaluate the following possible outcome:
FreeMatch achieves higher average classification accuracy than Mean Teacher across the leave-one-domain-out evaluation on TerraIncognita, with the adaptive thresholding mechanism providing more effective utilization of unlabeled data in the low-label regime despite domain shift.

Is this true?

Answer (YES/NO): YES